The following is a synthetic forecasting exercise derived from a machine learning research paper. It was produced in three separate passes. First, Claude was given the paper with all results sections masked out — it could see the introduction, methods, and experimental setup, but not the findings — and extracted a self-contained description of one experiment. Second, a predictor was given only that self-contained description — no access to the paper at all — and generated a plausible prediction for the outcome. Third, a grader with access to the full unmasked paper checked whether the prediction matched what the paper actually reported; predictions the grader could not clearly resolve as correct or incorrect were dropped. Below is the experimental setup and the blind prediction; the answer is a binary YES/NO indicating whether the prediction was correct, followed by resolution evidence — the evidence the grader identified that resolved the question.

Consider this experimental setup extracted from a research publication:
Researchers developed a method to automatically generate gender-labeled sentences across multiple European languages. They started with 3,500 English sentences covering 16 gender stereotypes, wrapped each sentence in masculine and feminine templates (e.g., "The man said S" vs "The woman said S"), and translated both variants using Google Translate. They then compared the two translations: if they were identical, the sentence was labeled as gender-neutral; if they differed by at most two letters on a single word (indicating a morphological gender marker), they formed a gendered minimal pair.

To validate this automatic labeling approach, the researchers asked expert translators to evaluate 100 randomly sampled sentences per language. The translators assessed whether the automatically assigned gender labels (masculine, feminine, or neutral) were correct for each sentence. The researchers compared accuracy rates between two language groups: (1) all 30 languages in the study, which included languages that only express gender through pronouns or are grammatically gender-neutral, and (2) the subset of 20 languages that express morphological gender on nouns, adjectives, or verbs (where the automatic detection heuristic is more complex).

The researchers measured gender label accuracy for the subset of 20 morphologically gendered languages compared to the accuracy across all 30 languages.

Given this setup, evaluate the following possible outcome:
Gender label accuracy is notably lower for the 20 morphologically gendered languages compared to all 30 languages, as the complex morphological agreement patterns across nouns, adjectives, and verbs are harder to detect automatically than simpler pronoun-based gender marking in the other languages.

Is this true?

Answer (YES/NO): NO